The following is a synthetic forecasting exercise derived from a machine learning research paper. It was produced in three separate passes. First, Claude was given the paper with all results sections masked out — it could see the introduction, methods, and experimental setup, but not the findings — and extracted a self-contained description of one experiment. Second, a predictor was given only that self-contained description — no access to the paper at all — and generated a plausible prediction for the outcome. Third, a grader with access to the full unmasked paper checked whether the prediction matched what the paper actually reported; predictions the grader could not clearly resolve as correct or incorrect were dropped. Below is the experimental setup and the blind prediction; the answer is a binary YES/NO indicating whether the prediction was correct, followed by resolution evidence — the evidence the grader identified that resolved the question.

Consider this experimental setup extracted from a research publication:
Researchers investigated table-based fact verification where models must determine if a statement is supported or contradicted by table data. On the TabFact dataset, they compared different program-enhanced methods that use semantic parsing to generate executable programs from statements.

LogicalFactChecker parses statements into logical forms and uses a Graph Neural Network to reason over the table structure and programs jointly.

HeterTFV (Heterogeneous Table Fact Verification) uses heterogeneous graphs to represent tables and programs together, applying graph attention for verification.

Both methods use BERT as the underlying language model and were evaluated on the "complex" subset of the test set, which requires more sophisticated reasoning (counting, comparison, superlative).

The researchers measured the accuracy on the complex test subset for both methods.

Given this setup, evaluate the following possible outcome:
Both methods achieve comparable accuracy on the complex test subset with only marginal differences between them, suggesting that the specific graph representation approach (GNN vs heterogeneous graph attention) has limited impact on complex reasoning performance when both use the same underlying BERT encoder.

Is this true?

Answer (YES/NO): YES